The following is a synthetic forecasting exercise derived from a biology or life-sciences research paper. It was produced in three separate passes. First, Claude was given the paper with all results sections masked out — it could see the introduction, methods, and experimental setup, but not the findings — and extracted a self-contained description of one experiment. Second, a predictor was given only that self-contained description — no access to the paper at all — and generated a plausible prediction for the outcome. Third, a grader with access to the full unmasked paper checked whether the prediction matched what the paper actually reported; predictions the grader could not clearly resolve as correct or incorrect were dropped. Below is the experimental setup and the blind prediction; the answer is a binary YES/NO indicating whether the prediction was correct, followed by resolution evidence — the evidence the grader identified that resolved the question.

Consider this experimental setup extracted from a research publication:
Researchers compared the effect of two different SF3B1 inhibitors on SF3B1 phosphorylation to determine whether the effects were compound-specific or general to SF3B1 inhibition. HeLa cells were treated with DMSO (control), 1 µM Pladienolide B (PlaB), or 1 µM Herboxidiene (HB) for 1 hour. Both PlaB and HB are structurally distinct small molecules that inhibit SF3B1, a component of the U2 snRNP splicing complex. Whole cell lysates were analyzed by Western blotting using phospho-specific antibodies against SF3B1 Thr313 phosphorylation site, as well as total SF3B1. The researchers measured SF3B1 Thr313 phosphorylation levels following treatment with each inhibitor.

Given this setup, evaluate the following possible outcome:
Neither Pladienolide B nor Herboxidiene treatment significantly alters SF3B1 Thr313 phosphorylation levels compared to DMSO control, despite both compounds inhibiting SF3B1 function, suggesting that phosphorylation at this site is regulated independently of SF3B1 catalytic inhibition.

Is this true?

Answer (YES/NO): NO